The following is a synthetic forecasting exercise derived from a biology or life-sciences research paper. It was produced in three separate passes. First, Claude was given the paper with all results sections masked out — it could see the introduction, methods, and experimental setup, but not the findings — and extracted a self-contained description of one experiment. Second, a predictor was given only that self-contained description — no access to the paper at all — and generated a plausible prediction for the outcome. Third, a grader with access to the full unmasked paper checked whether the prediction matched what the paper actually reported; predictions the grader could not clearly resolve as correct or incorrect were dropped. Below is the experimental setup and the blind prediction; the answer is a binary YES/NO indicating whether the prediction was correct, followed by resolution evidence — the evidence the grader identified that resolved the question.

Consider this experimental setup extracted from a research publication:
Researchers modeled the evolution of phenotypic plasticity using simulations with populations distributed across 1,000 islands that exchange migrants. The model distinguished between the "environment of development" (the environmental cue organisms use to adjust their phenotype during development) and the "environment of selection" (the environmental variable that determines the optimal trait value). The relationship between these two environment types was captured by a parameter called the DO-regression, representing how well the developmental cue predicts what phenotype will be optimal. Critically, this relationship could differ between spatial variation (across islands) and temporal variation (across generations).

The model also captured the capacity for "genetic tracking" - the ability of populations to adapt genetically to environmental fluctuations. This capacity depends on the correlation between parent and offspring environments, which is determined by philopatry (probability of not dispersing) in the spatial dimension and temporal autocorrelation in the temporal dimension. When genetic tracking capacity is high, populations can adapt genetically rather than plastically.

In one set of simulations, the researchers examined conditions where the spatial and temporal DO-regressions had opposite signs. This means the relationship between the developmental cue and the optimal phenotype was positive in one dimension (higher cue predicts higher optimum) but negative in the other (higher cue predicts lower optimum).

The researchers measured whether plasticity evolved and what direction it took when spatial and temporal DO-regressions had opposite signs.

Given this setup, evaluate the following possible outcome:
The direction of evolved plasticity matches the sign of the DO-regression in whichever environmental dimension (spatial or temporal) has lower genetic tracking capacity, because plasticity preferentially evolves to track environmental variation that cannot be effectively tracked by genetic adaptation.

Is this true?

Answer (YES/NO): YES